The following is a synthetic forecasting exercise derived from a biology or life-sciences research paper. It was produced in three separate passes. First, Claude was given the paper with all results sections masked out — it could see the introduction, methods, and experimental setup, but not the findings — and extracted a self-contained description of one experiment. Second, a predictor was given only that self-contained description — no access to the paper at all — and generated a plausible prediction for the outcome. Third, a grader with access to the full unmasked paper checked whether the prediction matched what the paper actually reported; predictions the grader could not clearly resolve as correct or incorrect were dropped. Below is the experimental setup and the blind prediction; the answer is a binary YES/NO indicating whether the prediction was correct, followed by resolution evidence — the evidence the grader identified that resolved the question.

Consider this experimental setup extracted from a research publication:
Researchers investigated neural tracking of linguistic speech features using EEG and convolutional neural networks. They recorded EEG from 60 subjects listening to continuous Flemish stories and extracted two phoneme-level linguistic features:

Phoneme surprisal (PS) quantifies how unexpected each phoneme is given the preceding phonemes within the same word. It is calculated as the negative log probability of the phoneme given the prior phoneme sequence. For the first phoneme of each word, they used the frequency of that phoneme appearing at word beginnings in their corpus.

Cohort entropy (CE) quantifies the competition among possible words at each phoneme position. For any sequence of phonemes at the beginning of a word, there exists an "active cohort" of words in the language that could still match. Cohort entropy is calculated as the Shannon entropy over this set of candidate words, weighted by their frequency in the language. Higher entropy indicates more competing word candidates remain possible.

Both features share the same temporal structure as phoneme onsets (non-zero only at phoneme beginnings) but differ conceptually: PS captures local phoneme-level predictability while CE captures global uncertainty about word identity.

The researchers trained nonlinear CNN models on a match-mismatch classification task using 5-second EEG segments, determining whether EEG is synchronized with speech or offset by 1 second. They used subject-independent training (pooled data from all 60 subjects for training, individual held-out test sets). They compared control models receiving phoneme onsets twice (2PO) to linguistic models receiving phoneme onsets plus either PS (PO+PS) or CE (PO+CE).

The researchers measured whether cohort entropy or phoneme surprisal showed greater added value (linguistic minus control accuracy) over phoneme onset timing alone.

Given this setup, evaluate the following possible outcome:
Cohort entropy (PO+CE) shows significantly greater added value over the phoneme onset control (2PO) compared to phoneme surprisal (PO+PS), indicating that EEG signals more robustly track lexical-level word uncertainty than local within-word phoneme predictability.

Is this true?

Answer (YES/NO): YES